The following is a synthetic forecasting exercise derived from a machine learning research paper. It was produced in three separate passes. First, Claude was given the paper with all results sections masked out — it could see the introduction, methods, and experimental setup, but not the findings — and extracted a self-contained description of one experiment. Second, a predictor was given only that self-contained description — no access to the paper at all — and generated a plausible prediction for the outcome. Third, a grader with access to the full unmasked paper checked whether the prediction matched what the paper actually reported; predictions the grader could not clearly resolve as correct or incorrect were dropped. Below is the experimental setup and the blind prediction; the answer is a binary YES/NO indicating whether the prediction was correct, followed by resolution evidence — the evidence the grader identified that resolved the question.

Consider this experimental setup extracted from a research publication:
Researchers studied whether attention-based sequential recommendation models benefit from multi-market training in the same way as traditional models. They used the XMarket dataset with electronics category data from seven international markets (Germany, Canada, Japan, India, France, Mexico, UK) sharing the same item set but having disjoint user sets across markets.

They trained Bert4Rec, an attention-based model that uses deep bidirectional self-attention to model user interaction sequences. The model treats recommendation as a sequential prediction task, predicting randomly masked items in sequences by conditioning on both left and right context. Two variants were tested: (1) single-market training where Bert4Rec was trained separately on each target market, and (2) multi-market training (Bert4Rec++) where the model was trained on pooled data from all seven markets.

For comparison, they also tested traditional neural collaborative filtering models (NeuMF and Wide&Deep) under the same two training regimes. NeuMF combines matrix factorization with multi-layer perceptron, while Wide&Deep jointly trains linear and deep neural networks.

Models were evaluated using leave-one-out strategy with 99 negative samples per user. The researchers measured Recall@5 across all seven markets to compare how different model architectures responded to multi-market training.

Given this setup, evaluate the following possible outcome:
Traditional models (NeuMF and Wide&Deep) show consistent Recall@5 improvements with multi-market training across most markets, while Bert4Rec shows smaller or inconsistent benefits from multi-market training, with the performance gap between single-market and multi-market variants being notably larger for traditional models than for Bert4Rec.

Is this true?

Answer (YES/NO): YES